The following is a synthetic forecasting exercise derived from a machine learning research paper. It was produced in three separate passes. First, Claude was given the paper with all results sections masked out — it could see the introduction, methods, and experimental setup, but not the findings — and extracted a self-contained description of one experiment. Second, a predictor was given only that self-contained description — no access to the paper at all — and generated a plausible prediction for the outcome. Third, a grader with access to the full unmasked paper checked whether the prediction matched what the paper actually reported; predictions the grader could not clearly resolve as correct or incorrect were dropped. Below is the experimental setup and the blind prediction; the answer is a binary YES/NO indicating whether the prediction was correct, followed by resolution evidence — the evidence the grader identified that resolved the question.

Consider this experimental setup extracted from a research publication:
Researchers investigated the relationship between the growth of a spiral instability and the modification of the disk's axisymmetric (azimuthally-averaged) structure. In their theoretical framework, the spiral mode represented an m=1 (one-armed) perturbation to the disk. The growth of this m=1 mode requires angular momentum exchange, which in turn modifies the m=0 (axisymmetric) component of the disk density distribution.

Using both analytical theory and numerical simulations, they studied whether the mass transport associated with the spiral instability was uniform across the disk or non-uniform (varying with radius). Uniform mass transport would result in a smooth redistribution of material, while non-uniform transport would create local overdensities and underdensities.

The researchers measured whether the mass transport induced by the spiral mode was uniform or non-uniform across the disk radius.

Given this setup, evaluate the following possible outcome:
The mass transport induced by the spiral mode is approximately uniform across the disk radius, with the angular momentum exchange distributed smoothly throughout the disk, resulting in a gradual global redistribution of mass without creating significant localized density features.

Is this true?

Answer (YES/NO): NO